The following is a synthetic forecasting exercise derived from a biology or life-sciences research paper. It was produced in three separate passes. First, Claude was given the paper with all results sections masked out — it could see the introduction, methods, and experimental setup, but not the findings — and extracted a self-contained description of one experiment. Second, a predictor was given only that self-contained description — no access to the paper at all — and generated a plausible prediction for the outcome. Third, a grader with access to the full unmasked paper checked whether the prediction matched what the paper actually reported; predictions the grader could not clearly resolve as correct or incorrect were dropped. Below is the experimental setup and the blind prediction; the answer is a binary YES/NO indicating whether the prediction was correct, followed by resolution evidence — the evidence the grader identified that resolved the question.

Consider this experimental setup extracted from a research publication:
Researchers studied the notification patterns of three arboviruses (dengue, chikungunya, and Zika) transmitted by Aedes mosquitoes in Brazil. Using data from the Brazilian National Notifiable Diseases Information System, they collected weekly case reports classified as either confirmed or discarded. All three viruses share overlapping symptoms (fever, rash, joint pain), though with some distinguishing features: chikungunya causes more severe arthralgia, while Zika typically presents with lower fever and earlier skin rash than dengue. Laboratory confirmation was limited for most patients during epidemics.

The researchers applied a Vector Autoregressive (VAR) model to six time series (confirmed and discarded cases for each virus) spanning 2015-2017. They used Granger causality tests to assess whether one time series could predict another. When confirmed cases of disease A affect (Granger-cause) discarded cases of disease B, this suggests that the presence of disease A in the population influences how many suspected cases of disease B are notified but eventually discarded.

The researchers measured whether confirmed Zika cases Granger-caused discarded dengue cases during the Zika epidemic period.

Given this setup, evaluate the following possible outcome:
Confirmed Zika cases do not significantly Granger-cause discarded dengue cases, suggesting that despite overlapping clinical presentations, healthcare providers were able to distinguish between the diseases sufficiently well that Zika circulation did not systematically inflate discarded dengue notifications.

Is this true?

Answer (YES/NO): NO